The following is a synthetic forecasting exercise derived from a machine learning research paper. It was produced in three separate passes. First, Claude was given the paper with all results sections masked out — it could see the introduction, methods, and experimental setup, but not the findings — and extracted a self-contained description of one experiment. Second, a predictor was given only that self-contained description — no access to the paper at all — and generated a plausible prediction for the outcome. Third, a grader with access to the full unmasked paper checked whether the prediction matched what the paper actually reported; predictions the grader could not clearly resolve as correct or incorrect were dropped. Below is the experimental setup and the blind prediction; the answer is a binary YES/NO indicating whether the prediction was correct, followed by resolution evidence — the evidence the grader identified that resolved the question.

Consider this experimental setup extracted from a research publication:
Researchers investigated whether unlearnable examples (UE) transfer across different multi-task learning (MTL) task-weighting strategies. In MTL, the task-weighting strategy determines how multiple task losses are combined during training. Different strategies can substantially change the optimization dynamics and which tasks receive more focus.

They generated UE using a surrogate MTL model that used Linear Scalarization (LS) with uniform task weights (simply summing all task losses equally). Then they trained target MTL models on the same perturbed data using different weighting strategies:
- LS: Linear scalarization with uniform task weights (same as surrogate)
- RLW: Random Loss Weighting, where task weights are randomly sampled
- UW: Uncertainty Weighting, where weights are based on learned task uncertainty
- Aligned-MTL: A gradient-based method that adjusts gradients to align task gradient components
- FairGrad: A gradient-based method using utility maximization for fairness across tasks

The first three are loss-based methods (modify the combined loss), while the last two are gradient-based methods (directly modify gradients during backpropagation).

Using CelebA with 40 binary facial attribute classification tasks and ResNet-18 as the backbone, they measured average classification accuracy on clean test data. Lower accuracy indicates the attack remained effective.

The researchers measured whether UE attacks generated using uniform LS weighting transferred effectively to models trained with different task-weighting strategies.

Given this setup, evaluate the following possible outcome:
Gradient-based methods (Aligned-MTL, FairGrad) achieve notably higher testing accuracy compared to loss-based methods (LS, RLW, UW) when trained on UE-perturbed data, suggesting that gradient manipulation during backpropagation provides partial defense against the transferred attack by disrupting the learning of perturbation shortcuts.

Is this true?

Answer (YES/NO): NO